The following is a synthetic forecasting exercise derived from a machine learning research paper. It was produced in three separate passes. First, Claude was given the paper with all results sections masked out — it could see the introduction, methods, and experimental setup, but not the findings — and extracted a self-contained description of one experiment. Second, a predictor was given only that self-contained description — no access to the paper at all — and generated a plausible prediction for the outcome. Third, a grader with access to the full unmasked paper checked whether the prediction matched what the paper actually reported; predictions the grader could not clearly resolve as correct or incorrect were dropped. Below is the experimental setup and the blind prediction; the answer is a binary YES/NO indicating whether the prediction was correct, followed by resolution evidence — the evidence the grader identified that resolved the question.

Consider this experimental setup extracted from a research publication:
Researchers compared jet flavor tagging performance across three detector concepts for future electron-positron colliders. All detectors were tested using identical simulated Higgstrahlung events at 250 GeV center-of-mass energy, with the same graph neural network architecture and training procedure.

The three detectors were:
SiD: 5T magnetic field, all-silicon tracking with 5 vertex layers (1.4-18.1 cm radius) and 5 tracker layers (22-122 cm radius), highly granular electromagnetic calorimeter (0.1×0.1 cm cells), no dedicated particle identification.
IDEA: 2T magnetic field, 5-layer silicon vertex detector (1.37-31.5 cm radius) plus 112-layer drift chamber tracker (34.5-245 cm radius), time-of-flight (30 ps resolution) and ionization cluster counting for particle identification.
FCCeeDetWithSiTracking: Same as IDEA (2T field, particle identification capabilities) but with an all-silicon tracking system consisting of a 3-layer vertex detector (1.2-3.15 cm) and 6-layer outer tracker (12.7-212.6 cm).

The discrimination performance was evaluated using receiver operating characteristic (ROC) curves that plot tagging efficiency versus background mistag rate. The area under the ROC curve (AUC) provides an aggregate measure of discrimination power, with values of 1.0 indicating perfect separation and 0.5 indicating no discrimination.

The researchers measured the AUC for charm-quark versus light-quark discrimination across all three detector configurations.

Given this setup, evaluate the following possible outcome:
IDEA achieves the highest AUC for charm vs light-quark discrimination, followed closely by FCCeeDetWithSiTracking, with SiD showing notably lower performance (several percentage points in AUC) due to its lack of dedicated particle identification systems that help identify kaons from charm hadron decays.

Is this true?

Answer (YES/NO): NO